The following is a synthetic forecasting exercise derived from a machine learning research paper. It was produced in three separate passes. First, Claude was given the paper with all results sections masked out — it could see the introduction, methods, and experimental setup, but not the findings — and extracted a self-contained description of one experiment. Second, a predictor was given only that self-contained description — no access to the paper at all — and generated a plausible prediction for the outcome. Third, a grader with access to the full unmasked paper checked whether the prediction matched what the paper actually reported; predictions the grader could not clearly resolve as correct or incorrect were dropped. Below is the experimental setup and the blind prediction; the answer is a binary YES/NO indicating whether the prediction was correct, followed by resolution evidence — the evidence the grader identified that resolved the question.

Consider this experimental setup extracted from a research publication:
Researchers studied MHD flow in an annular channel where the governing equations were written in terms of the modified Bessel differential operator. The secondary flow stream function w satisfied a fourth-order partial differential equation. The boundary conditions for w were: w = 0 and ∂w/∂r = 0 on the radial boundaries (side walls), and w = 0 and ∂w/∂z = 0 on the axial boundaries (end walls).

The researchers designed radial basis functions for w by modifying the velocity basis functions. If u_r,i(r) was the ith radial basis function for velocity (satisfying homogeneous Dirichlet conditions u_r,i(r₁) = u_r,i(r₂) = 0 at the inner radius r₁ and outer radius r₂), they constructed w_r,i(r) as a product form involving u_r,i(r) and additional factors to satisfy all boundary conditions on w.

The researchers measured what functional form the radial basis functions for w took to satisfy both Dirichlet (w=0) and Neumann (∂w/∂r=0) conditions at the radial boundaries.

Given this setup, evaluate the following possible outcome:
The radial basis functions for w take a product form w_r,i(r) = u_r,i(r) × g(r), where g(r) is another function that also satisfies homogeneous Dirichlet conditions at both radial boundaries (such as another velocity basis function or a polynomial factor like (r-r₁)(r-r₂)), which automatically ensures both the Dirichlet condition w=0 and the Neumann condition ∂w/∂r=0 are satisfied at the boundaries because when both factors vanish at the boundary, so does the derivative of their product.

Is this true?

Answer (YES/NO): YES